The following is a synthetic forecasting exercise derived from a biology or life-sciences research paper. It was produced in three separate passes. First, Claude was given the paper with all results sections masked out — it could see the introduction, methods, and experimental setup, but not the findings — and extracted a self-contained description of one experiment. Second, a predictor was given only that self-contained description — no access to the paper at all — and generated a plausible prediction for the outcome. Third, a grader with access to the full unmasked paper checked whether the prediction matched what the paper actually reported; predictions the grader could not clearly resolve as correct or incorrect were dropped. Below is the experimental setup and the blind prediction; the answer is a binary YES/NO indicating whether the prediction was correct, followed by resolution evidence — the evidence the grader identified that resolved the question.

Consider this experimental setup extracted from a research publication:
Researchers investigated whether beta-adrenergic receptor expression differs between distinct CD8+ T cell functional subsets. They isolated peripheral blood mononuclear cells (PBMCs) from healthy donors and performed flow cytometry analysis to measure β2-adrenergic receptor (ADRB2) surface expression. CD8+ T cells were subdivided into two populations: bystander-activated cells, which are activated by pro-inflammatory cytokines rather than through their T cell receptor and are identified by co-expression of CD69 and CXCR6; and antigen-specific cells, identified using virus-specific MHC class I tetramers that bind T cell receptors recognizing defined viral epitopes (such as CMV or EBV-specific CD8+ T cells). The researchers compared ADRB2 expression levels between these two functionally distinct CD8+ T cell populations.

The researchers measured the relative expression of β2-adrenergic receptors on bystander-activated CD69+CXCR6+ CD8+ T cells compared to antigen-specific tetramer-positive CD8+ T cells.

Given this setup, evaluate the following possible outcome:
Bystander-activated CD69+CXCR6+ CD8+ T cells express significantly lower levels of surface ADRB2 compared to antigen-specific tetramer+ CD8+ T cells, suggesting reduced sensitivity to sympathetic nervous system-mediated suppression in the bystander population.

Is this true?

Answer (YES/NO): NO